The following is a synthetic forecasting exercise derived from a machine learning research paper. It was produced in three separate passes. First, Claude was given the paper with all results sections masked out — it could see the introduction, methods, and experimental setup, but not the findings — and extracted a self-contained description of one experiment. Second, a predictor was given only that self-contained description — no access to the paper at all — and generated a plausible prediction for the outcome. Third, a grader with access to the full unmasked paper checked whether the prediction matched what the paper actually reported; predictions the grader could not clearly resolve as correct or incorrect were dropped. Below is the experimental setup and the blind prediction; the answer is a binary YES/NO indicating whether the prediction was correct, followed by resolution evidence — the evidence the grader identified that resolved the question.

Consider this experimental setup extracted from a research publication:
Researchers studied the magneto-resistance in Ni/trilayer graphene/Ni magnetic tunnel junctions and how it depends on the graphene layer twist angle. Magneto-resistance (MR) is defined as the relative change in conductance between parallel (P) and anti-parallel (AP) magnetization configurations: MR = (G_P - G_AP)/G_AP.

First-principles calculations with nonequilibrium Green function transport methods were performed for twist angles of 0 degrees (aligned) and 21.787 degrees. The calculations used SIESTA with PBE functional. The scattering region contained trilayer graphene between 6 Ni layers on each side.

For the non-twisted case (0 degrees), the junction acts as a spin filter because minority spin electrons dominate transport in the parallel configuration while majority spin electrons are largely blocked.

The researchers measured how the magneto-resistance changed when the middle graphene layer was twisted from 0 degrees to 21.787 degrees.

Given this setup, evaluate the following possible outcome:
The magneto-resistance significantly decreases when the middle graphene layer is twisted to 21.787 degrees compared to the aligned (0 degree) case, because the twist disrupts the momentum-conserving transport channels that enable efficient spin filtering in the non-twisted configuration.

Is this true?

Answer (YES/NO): YES